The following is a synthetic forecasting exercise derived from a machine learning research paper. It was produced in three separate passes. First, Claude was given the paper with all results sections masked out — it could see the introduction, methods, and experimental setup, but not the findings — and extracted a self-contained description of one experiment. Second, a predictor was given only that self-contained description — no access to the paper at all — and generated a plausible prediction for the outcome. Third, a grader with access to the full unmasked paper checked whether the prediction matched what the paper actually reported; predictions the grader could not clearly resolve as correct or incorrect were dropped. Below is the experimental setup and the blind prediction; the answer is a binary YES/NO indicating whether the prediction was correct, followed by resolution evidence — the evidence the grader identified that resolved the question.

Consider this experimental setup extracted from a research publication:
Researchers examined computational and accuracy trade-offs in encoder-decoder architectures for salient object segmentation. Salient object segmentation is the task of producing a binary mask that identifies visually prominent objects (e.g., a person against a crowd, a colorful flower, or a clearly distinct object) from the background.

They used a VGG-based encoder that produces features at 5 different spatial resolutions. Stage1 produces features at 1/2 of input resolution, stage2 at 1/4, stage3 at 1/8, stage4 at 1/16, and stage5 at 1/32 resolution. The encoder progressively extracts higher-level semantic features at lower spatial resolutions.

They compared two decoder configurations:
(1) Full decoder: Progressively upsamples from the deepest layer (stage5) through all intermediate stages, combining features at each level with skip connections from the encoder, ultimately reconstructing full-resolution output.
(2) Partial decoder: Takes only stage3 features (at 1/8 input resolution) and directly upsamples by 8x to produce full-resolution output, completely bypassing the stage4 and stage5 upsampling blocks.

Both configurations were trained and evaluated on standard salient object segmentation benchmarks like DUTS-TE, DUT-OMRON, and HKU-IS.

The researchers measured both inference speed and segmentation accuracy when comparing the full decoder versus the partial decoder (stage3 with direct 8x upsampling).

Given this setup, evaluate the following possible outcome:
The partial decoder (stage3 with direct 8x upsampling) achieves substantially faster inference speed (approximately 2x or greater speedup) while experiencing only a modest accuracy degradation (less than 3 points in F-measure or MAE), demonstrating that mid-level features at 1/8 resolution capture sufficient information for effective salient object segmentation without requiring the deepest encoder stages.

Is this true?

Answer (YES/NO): NO